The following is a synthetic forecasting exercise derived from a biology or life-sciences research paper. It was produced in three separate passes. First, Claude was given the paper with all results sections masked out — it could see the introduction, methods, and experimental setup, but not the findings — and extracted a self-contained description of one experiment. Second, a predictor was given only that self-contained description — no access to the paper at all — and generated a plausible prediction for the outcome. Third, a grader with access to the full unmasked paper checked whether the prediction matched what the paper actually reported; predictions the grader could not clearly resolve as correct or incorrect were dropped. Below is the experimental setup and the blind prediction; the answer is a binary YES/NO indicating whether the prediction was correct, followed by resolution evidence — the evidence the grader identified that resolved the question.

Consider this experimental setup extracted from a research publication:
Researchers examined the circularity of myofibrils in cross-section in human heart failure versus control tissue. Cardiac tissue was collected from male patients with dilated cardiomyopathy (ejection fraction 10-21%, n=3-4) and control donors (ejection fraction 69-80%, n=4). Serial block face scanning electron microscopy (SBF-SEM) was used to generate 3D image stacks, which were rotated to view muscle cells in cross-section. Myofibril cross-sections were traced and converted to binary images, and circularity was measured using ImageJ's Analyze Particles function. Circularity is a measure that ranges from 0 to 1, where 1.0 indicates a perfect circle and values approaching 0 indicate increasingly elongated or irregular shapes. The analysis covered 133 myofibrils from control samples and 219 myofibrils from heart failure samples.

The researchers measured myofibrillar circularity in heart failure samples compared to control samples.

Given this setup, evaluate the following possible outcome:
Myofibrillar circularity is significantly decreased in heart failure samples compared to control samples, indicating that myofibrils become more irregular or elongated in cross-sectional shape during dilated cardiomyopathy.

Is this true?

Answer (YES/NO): YES